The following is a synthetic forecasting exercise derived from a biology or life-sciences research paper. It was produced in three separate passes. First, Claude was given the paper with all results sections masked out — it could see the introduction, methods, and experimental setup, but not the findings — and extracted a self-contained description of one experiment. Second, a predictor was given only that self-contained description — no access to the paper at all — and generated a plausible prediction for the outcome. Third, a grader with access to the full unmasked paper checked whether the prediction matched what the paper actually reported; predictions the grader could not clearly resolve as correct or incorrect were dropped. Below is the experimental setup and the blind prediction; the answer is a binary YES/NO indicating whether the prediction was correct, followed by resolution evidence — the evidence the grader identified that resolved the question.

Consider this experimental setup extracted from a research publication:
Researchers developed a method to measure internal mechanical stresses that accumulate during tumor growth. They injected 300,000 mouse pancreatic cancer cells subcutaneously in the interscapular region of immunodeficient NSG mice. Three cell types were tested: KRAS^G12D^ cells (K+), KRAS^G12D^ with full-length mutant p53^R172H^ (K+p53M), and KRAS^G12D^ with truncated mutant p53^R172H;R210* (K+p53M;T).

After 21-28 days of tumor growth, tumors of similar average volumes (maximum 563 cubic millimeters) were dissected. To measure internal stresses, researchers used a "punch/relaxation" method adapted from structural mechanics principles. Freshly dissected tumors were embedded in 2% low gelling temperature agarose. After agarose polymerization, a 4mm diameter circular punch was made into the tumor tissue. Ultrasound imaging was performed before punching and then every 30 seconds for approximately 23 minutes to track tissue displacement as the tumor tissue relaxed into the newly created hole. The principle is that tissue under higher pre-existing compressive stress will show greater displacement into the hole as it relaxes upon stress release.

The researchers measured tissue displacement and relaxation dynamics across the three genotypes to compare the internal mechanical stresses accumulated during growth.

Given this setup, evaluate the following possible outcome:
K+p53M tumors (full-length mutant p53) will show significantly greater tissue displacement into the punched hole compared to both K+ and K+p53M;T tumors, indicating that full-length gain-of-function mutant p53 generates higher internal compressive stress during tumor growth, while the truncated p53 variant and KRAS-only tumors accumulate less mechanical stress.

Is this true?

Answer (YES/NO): NO